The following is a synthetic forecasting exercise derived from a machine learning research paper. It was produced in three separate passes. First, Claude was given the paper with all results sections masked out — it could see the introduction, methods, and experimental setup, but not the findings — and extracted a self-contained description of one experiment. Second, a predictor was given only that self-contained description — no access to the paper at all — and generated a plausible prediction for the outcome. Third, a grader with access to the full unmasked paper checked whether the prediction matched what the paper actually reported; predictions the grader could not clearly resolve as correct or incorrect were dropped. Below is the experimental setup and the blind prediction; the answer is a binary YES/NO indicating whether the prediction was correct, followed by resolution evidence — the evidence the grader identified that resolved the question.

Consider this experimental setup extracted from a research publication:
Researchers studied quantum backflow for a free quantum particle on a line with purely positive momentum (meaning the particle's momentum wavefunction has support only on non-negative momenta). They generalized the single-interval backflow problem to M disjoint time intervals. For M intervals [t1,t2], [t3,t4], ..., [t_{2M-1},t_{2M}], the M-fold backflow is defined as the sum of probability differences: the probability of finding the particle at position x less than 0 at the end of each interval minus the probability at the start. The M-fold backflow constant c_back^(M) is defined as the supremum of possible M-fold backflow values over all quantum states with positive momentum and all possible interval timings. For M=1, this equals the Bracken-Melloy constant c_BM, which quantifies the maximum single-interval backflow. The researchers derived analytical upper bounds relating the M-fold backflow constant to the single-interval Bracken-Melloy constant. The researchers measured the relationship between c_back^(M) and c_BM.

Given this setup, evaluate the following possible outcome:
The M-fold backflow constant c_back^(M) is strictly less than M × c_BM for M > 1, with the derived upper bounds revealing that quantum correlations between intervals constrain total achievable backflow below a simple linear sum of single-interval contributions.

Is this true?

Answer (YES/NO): NO